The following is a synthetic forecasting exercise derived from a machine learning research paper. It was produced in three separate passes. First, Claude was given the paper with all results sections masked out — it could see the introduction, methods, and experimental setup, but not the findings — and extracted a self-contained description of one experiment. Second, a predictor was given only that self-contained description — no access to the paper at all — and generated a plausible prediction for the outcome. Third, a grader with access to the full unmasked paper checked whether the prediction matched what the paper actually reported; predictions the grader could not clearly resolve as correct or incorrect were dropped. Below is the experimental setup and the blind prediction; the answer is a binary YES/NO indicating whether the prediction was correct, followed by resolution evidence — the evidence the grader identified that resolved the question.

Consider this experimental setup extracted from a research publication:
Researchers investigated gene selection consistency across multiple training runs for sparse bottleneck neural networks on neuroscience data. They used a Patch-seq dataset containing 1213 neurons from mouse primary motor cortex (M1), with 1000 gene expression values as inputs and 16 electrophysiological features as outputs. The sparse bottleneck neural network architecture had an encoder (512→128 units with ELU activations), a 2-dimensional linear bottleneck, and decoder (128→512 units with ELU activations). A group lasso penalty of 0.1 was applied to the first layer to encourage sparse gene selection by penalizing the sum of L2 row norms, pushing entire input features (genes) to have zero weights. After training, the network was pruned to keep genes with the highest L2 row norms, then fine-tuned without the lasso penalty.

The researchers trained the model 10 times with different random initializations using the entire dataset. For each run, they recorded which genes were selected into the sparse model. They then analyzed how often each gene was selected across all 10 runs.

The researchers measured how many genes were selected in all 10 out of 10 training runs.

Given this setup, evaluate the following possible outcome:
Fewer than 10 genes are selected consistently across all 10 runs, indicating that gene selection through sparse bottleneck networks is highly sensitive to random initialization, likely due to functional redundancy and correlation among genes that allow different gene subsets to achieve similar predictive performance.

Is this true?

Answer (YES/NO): YES